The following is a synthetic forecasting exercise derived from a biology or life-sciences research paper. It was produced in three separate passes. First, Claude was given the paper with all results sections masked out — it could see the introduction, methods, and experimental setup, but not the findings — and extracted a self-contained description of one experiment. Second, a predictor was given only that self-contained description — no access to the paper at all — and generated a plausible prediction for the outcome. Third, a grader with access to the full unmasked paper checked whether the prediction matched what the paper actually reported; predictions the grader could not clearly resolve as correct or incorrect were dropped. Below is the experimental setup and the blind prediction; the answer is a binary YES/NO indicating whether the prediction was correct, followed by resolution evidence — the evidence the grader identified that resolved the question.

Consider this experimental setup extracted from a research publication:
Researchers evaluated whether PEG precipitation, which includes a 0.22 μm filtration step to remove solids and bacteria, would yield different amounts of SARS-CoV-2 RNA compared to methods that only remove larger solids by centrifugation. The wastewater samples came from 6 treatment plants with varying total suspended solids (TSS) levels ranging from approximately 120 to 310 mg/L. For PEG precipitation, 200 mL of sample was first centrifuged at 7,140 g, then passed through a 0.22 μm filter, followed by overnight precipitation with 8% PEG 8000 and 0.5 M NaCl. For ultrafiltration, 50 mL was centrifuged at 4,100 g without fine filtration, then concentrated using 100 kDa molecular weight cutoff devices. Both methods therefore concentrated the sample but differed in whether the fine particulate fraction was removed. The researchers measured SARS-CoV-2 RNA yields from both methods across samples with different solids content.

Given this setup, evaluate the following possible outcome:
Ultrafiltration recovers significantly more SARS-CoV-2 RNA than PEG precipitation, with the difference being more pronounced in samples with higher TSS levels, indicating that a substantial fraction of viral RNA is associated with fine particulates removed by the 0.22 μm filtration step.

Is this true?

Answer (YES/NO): NO